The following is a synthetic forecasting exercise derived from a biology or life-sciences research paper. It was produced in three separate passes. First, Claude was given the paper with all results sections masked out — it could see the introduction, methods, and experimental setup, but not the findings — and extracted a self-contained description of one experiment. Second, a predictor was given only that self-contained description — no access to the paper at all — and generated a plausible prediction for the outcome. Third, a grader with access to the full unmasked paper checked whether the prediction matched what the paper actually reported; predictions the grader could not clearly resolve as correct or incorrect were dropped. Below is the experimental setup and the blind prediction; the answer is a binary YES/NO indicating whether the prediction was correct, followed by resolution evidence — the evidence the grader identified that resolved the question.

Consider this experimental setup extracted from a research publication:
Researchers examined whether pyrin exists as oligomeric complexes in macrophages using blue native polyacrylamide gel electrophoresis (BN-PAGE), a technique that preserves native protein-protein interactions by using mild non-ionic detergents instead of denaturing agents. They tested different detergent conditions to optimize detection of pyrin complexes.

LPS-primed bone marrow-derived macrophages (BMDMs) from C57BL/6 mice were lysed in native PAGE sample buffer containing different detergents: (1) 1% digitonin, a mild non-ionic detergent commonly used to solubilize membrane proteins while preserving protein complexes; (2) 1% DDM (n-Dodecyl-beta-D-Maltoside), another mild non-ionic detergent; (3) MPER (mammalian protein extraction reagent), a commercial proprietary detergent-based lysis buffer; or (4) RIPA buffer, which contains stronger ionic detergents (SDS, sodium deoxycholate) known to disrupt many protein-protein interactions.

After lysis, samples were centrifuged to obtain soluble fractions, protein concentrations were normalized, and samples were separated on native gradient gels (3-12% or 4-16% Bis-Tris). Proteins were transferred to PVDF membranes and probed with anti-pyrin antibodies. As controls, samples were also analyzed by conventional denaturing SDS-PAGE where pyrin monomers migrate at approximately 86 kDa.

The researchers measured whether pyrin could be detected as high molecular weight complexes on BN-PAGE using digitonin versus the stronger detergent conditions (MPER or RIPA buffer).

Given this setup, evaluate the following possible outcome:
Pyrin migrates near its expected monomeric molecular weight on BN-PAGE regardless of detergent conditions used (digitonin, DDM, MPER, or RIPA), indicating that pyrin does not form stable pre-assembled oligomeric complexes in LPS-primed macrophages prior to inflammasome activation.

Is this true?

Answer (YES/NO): NO